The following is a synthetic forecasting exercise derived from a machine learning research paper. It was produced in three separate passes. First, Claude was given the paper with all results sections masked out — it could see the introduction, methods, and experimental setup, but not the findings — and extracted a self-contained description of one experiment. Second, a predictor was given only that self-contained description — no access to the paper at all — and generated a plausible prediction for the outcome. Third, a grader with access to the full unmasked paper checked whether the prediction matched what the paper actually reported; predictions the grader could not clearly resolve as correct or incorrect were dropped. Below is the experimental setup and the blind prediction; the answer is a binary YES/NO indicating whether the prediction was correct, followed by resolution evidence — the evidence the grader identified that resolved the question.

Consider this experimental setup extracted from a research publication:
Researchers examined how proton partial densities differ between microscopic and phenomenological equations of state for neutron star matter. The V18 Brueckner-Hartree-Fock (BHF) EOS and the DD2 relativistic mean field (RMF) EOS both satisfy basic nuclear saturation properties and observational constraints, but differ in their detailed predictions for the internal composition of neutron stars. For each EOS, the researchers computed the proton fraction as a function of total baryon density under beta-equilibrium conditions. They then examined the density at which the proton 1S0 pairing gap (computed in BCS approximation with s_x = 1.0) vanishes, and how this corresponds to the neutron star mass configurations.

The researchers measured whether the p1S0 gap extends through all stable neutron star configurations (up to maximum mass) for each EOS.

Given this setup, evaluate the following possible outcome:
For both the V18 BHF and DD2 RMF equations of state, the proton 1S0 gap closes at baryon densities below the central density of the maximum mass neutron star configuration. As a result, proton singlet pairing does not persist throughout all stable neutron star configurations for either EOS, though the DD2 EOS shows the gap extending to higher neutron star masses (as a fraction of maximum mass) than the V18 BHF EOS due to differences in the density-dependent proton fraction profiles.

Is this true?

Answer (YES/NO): NO